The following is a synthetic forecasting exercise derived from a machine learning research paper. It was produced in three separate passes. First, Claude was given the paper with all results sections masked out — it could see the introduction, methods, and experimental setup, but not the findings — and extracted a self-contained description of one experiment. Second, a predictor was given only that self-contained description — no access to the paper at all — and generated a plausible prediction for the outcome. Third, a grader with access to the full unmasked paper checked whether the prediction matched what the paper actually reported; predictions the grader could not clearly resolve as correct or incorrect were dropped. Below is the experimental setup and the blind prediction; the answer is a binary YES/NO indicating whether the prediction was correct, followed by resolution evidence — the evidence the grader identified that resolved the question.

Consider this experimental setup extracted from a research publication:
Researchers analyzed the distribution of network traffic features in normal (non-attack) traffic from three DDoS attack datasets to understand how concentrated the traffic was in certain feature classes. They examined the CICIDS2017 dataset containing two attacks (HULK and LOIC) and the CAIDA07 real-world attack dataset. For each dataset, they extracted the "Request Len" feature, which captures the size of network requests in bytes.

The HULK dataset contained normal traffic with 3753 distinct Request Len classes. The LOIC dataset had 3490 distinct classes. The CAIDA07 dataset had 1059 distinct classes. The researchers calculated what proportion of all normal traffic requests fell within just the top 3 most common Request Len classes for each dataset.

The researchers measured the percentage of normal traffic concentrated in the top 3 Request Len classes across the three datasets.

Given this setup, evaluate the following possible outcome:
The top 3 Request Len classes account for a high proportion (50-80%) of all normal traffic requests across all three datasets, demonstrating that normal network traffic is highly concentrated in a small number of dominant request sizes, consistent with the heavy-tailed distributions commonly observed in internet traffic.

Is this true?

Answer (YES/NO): NO